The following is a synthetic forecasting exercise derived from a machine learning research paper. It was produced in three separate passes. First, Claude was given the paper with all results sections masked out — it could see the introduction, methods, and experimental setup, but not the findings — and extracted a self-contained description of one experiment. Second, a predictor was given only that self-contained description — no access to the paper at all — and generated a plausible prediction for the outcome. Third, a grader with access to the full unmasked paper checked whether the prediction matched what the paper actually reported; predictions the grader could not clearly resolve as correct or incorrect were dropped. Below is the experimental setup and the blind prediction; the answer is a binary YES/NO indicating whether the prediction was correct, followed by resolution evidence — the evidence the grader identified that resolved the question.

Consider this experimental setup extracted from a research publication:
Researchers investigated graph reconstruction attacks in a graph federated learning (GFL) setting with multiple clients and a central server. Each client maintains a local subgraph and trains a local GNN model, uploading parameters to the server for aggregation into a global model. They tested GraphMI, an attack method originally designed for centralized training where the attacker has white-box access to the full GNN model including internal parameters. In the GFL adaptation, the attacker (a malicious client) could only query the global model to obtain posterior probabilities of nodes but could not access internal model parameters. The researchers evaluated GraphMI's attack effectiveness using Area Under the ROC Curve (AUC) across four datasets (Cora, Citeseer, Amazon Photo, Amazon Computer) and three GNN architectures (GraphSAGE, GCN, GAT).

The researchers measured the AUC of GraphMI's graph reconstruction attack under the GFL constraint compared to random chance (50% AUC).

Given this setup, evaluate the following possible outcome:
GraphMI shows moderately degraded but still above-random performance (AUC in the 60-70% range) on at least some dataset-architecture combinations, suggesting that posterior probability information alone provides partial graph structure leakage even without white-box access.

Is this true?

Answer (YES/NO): NO